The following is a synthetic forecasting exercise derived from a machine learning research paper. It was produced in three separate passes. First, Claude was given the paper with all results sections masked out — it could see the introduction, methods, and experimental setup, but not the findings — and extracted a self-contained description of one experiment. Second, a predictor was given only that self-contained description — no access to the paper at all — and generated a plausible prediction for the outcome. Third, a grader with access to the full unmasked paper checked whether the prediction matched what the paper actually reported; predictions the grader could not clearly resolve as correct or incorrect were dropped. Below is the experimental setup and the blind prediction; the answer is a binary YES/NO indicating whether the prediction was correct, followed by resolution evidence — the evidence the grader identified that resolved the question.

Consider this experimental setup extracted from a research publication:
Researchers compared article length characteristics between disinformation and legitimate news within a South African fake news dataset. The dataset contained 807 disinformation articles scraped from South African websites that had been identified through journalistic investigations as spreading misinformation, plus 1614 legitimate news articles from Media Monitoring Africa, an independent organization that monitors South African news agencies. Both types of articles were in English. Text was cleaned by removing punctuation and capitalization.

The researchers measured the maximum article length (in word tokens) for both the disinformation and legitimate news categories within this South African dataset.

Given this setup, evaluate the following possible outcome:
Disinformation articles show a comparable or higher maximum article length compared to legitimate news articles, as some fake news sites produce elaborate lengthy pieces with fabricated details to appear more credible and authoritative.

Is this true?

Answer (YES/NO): NO